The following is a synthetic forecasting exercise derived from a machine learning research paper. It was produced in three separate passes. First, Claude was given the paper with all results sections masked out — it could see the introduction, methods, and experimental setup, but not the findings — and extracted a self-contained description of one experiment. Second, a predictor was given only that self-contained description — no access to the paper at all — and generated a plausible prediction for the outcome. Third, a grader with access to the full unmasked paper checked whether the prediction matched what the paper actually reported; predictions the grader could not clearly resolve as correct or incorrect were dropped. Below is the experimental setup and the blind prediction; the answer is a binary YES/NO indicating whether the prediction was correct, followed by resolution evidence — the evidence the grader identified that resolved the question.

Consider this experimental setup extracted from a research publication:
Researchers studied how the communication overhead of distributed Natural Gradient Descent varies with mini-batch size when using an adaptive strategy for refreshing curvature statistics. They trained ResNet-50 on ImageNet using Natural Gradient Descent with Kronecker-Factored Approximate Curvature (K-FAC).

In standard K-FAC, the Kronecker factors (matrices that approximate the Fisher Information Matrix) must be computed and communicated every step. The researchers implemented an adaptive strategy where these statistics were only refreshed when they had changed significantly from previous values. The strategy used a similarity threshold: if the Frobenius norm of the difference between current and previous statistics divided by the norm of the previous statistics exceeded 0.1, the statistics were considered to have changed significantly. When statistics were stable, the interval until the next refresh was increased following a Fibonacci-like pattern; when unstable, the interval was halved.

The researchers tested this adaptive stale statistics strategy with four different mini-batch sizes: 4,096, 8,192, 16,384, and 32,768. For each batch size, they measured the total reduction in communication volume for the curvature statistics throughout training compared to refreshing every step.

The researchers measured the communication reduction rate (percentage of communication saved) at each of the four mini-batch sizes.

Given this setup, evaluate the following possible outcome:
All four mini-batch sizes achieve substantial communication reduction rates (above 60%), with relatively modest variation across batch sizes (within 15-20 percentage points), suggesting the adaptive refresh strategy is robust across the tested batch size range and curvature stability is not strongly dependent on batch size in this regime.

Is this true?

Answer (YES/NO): NO